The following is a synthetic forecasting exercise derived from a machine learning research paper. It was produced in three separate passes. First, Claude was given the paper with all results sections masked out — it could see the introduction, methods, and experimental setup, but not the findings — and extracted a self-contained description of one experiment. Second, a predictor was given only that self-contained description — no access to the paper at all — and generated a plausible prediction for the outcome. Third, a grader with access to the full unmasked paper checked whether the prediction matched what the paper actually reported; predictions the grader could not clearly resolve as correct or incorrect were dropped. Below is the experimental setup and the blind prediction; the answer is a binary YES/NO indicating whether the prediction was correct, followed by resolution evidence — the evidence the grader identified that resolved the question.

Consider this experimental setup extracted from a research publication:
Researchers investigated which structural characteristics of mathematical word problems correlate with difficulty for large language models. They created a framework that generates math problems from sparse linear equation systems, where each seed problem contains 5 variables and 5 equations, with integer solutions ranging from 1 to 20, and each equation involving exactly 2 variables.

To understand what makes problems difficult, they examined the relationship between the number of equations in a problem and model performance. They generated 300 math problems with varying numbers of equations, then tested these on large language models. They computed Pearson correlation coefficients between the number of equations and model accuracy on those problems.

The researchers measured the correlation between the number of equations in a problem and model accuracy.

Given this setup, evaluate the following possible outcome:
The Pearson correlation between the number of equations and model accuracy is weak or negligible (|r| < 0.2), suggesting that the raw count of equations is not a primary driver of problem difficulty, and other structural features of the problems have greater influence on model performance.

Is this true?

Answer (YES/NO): YES